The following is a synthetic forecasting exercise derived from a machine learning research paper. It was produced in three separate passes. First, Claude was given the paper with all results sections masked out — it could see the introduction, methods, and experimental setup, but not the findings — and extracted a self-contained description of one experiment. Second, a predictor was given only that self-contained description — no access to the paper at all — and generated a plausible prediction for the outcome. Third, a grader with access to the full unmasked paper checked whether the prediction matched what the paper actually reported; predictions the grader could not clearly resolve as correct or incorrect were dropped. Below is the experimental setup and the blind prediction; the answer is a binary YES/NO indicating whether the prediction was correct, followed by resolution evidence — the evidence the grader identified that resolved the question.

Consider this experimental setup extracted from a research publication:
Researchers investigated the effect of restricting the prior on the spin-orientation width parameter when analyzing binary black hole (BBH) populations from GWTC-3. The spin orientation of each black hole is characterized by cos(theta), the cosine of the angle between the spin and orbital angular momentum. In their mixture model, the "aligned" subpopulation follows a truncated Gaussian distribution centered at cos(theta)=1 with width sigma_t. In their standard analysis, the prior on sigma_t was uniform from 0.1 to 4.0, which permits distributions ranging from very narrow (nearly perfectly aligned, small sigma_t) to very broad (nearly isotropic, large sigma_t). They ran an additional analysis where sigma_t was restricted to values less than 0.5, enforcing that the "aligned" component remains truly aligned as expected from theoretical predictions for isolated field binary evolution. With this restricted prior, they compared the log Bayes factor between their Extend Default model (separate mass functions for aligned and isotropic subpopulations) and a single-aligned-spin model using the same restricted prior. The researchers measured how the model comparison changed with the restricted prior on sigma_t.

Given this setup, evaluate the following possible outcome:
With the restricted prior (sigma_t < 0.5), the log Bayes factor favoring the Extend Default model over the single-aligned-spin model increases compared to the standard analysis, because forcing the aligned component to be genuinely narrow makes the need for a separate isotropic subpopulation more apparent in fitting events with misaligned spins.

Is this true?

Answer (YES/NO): YES